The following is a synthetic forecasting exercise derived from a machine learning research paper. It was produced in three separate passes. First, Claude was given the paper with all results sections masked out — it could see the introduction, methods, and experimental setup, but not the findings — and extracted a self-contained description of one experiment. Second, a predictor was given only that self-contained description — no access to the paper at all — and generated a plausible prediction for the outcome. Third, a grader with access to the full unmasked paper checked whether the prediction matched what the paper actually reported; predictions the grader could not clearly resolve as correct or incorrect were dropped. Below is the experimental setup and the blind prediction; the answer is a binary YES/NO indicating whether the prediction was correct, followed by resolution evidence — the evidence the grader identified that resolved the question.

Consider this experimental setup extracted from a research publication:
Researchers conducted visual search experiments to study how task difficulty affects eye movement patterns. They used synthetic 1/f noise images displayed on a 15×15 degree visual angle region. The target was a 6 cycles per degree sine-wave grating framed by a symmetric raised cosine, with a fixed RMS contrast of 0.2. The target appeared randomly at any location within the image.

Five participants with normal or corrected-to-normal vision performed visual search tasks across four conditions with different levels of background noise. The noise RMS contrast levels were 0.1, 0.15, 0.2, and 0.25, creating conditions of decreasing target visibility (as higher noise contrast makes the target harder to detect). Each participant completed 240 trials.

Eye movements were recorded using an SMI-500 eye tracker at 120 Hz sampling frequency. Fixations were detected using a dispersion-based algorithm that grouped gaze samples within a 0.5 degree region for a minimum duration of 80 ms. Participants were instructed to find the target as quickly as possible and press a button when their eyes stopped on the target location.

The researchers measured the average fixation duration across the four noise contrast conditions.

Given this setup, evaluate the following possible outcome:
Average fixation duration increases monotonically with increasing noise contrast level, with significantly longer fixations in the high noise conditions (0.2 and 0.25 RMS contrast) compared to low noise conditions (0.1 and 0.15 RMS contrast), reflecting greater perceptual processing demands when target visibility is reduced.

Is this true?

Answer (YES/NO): YES